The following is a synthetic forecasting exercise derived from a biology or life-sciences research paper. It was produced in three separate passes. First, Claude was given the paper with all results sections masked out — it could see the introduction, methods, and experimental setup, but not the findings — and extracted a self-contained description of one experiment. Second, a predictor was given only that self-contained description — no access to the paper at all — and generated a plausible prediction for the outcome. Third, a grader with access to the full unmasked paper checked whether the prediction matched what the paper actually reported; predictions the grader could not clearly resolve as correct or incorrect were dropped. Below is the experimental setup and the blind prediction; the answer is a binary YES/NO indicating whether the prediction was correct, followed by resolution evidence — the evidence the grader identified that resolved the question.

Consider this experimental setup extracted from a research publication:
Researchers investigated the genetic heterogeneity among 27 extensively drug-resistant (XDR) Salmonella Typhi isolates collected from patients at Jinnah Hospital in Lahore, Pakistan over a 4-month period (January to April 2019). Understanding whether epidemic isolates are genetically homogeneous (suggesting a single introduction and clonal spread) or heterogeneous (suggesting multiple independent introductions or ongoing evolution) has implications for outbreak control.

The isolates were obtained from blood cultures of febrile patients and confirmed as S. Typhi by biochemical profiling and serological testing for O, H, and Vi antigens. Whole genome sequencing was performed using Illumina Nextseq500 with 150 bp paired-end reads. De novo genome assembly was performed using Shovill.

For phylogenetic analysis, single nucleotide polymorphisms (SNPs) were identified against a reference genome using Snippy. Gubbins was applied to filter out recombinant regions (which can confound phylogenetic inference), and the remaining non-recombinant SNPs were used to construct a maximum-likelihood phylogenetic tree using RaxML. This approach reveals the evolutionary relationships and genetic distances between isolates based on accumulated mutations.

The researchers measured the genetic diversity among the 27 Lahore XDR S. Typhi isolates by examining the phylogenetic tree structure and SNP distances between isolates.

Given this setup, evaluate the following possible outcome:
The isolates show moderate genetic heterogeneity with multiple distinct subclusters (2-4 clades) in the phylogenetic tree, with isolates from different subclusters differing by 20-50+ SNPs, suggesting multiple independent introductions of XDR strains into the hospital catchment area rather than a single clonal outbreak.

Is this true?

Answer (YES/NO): NO